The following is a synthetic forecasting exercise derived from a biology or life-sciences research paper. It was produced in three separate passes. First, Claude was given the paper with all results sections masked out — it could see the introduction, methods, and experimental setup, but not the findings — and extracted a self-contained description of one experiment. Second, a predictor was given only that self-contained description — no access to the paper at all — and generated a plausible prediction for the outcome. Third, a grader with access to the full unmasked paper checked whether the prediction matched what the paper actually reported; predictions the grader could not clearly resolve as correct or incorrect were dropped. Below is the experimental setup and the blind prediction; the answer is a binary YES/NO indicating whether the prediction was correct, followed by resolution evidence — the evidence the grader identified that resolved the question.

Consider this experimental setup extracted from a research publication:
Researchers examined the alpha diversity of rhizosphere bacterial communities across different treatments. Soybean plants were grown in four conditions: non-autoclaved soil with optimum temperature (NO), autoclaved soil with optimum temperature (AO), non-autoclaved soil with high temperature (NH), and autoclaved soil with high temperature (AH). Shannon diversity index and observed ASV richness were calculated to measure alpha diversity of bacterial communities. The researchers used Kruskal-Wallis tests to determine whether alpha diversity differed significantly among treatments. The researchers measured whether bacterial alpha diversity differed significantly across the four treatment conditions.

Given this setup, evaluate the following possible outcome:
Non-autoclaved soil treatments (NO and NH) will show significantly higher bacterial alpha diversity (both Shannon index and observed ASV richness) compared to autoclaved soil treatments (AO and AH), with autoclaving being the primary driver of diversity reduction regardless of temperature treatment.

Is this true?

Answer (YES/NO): NO